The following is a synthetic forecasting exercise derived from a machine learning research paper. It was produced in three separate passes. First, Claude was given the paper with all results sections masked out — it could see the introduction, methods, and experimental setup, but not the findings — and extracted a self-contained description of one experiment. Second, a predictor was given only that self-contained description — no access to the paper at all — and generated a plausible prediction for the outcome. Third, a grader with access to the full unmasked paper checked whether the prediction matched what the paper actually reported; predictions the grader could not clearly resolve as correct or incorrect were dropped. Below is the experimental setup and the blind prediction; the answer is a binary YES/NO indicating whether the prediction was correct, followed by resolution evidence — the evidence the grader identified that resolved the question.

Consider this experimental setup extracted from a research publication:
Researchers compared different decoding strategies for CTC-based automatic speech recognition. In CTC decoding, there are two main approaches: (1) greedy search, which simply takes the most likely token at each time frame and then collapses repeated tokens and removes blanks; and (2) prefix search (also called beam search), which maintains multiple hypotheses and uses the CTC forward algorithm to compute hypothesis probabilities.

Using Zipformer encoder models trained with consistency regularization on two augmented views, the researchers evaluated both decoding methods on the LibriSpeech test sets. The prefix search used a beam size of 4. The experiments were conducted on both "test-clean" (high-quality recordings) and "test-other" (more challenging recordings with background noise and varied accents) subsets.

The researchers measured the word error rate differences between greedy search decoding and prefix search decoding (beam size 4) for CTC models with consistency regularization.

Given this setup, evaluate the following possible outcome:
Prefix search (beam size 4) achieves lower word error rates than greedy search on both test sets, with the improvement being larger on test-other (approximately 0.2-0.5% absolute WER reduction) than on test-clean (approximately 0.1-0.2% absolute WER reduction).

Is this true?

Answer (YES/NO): NO